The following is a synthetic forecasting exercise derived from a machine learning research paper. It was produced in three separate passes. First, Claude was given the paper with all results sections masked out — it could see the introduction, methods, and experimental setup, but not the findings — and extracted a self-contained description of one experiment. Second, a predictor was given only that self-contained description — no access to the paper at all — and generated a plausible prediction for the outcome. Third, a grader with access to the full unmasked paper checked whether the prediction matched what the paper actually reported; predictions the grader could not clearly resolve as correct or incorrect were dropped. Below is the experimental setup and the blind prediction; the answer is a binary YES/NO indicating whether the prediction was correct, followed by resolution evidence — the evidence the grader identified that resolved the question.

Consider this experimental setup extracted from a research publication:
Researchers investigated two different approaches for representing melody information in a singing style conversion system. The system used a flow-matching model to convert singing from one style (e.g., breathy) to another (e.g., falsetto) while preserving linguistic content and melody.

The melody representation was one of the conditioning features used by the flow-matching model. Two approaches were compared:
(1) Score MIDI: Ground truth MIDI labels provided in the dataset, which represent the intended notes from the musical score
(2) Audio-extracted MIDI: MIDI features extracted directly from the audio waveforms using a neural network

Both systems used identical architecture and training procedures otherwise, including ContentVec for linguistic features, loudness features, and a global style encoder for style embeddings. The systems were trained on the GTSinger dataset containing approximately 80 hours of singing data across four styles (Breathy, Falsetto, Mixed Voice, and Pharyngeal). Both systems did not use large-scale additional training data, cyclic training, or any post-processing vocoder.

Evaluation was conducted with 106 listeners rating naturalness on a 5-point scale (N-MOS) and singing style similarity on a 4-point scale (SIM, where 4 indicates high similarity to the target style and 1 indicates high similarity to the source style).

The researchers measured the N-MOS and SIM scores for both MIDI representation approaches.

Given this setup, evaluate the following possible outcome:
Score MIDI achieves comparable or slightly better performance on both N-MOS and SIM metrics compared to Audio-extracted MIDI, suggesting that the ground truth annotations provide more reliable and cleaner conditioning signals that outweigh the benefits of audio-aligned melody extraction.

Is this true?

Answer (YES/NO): NO